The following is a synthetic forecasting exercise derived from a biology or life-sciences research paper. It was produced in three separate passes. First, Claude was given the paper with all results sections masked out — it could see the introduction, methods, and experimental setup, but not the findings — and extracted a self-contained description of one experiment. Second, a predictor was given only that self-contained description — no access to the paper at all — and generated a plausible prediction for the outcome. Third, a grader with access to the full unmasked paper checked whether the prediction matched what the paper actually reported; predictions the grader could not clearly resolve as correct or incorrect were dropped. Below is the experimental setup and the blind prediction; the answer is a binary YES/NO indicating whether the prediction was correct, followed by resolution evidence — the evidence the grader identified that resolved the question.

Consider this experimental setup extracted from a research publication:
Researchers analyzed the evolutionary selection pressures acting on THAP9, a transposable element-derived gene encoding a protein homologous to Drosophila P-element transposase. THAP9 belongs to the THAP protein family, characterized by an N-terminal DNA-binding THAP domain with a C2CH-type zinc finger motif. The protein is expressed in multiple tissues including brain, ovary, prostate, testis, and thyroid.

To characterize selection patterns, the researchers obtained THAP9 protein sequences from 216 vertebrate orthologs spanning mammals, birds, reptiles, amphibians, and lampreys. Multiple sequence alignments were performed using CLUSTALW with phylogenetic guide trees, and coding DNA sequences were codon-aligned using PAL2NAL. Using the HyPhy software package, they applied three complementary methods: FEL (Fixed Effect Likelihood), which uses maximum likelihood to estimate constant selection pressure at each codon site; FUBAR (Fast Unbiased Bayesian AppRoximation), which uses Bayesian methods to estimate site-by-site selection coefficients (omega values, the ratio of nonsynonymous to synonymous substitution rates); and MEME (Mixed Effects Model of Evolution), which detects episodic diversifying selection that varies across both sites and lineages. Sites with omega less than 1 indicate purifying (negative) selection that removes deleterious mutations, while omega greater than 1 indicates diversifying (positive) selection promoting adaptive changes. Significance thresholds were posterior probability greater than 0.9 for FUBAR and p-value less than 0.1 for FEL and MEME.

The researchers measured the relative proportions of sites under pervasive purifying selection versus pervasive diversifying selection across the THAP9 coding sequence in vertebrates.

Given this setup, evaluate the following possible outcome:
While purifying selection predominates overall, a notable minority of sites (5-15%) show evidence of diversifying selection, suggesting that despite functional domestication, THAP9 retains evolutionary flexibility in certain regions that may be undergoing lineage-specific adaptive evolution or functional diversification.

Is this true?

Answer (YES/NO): NO